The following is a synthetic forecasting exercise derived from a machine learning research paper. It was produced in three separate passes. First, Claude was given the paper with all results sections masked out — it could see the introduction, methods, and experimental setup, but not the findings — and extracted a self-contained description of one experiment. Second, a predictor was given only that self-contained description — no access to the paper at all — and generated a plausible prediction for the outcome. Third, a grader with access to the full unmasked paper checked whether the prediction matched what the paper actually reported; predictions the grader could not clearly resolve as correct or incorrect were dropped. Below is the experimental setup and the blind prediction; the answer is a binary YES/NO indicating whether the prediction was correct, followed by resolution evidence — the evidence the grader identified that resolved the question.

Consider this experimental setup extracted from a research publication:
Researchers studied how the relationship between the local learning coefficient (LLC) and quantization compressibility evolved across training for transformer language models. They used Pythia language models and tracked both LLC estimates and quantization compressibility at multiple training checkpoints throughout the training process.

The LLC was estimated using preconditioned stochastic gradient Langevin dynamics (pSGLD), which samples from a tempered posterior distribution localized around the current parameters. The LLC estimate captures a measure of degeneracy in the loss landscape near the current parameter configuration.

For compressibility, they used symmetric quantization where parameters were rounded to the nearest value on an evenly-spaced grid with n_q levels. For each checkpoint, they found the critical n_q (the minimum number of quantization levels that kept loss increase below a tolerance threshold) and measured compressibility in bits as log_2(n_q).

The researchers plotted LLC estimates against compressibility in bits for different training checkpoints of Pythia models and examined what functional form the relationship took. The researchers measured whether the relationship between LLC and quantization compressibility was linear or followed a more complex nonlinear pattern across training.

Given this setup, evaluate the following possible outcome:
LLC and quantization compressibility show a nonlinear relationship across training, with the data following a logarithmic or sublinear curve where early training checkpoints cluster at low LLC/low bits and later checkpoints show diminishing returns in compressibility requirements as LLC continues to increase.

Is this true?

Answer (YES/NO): NO